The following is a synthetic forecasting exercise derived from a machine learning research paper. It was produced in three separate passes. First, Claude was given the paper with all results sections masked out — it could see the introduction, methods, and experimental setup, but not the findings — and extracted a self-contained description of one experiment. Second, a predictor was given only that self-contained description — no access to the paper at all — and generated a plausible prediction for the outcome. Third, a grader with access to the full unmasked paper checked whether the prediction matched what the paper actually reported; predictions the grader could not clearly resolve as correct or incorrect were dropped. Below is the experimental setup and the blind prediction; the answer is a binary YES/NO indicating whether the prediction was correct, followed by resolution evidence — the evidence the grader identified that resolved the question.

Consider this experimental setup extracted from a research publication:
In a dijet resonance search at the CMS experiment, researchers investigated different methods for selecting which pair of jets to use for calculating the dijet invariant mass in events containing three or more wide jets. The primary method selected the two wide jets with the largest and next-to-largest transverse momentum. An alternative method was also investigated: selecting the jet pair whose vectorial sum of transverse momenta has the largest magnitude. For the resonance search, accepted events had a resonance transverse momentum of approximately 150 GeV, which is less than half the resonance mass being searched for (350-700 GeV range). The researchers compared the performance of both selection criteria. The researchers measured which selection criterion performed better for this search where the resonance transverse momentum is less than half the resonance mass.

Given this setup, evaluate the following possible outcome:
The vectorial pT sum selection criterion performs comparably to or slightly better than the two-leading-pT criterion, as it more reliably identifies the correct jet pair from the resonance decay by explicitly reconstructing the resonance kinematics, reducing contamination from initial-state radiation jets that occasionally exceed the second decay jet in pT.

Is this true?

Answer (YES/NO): NO